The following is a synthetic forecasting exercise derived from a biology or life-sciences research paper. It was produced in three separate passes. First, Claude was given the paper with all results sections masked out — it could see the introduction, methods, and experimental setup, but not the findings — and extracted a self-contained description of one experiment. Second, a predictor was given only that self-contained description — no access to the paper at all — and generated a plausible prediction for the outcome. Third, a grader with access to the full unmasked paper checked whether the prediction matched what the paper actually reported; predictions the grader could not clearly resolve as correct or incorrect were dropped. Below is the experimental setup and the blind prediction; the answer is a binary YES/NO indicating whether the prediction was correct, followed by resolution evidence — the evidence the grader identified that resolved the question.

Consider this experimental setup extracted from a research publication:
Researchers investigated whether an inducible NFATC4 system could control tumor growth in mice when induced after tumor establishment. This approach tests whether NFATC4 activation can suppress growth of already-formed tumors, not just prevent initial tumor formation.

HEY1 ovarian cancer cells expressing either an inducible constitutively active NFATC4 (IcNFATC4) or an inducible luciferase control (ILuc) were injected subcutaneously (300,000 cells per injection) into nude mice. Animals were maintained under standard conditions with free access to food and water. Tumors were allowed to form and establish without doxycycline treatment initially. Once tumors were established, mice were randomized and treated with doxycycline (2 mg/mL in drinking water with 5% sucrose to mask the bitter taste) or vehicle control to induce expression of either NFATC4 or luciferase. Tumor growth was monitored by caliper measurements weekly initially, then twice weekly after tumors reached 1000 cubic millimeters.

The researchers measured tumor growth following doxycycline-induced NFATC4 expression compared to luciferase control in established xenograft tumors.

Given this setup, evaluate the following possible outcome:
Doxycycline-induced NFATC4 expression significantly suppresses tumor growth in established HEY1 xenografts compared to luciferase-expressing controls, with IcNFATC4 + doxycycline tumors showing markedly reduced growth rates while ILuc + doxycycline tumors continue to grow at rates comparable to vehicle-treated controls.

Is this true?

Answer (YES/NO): YES